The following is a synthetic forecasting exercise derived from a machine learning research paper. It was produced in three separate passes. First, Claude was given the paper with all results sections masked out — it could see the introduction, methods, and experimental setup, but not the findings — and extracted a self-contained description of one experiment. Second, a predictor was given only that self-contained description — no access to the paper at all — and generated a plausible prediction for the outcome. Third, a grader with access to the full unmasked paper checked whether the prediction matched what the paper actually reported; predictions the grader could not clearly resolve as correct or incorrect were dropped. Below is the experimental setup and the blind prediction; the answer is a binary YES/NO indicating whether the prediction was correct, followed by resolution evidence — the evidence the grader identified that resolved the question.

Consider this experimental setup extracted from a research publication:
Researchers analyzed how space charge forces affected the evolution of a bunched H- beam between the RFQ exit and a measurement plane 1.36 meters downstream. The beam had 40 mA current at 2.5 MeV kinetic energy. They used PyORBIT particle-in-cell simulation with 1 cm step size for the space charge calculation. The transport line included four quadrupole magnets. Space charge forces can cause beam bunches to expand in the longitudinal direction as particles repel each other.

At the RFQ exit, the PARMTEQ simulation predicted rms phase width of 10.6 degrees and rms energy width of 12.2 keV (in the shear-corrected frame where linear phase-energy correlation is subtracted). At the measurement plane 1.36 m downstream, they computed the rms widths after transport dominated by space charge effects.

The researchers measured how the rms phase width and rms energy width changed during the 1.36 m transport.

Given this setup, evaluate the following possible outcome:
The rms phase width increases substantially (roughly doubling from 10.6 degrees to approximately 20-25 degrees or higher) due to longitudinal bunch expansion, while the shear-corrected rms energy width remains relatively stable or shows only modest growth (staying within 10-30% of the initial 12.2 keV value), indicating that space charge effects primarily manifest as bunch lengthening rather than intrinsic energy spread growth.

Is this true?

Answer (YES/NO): NO